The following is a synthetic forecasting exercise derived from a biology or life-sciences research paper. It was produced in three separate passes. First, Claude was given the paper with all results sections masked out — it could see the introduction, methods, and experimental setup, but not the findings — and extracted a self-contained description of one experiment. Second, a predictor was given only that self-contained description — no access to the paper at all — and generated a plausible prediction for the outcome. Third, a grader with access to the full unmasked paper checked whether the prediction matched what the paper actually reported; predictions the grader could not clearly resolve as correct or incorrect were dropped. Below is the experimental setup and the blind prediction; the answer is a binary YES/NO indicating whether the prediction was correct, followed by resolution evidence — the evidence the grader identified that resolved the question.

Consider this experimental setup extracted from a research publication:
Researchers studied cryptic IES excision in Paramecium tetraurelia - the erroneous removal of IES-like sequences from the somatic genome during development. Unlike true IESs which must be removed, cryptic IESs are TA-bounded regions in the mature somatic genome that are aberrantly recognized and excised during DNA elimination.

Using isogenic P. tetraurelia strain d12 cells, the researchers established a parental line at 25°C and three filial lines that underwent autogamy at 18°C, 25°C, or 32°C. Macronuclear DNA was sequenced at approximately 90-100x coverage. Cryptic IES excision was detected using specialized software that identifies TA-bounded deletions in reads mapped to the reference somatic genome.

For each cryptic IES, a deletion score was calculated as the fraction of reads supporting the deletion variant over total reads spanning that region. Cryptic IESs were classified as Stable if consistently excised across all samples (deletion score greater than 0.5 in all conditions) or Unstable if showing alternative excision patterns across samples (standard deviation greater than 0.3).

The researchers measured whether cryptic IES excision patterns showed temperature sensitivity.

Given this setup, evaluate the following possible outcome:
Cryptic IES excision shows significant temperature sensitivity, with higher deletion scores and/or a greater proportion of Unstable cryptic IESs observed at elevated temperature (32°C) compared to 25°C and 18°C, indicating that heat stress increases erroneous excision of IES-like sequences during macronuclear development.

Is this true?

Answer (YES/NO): NO